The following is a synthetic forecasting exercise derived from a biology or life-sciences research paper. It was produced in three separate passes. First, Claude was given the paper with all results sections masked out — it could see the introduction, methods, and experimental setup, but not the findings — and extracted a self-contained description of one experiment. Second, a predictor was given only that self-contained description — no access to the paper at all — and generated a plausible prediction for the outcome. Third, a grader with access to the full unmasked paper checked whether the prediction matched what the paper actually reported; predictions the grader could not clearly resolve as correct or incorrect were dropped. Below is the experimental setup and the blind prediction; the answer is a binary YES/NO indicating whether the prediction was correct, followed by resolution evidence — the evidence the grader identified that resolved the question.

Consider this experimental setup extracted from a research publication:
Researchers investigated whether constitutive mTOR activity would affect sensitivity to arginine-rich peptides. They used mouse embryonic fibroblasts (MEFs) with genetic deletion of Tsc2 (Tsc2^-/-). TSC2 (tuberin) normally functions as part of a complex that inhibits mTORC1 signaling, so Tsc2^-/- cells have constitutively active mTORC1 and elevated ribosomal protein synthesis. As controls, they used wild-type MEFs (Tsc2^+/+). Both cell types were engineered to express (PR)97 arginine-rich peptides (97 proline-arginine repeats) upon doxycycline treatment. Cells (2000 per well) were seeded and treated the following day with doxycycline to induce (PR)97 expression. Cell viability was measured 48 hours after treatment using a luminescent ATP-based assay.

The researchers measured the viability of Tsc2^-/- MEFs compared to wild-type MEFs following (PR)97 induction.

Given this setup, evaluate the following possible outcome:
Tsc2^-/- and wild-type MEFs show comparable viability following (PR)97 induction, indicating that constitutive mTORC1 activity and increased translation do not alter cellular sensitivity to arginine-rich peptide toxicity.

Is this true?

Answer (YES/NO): NO